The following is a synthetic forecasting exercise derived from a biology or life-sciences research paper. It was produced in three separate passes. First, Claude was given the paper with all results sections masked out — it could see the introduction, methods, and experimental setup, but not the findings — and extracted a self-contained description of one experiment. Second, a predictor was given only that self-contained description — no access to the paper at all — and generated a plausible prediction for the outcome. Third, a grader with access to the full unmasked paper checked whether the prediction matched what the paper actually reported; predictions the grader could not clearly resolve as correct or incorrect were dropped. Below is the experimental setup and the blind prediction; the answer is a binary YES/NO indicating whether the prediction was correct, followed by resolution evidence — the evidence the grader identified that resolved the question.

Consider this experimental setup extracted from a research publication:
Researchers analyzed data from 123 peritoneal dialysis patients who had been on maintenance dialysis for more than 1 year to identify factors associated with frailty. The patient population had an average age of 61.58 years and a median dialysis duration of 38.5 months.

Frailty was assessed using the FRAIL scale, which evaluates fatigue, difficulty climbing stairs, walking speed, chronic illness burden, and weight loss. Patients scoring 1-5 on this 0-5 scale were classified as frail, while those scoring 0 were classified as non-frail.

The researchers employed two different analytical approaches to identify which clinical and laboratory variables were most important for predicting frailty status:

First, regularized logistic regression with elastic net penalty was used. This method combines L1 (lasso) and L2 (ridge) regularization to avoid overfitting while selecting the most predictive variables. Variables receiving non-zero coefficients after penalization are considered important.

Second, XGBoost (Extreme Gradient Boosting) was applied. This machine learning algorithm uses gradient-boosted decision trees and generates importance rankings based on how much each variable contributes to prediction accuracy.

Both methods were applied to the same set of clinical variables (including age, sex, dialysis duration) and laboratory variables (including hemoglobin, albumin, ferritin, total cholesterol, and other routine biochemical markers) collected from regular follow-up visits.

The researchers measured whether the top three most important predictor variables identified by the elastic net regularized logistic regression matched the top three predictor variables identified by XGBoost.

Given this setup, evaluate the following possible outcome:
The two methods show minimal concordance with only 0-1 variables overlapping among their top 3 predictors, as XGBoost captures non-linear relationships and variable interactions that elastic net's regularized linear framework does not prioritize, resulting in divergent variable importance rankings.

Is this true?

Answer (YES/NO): NO